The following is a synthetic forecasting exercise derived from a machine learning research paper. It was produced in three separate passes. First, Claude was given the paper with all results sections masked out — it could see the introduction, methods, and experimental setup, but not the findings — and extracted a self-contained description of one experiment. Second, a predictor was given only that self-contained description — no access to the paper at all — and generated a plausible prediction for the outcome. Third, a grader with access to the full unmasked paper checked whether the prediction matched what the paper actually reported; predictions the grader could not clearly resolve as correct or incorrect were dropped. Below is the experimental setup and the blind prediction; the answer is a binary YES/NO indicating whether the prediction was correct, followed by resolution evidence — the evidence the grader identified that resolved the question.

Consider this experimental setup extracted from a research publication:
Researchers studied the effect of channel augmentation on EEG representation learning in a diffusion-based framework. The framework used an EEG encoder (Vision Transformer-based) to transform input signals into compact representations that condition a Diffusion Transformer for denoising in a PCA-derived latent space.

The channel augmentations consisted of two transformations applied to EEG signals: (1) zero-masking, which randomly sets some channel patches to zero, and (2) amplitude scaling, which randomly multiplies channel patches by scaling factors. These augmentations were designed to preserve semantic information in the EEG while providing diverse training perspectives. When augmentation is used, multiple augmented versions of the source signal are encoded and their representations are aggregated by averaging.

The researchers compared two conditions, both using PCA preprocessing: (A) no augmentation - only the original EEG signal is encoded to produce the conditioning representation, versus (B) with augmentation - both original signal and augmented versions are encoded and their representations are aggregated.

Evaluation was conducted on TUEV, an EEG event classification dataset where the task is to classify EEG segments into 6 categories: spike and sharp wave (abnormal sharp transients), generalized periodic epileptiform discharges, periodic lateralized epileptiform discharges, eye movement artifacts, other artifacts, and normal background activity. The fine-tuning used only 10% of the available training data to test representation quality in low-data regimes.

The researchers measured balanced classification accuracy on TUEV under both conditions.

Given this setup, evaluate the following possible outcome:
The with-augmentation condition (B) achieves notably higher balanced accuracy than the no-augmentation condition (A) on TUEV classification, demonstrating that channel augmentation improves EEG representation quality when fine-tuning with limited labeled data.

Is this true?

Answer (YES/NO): YES